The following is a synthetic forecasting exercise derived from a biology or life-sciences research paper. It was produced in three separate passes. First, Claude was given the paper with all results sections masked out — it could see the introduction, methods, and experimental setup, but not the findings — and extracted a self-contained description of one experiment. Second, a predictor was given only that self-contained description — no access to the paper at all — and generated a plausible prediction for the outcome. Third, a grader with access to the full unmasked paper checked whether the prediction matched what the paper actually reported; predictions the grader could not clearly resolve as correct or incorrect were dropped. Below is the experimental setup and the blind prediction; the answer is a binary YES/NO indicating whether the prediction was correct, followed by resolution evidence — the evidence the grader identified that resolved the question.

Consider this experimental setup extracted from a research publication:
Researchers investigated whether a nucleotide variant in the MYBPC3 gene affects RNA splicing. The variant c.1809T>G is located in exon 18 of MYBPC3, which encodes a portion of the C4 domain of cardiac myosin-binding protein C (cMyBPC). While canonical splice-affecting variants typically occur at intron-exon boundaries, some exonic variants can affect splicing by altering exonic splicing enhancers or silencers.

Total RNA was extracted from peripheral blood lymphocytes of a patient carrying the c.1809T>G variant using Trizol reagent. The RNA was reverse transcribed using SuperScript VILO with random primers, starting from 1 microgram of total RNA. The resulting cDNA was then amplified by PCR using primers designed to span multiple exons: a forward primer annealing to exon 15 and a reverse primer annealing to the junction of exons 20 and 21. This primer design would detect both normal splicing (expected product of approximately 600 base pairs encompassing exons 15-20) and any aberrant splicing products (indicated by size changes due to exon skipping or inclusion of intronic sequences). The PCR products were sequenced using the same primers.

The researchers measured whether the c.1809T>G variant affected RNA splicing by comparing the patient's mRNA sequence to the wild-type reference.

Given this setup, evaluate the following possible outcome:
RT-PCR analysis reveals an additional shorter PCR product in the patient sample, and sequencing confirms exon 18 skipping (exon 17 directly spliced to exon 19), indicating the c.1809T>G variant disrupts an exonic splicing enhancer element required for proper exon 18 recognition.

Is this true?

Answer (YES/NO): NO